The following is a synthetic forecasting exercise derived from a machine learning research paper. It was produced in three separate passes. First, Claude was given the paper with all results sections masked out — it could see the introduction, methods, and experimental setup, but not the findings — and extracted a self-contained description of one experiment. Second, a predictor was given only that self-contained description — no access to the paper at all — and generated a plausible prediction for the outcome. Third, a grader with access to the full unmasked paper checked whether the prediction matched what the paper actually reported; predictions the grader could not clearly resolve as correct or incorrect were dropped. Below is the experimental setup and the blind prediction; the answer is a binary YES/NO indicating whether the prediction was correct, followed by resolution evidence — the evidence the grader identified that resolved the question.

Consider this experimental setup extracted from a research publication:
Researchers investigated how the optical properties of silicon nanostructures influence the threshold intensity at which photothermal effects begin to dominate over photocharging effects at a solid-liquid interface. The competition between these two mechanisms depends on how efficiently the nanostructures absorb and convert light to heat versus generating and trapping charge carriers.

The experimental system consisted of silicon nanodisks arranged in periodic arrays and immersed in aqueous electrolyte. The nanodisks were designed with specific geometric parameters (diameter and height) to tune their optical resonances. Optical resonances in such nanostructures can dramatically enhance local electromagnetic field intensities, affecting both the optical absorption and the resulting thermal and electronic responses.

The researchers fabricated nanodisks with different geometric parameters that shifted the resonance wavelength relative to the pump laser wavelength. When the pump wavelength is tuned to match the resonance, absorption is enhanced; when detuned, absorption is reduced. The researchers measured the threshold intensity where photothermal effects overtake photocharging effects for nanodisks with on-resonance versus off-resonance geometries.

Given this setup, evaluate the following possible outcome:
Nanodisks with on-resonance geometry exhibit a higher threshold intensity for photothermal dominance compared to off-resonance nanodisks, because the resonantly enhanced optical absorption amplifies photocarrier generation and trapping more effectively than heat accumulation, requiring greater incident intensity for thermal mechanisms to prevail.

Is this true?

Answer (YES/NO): NO